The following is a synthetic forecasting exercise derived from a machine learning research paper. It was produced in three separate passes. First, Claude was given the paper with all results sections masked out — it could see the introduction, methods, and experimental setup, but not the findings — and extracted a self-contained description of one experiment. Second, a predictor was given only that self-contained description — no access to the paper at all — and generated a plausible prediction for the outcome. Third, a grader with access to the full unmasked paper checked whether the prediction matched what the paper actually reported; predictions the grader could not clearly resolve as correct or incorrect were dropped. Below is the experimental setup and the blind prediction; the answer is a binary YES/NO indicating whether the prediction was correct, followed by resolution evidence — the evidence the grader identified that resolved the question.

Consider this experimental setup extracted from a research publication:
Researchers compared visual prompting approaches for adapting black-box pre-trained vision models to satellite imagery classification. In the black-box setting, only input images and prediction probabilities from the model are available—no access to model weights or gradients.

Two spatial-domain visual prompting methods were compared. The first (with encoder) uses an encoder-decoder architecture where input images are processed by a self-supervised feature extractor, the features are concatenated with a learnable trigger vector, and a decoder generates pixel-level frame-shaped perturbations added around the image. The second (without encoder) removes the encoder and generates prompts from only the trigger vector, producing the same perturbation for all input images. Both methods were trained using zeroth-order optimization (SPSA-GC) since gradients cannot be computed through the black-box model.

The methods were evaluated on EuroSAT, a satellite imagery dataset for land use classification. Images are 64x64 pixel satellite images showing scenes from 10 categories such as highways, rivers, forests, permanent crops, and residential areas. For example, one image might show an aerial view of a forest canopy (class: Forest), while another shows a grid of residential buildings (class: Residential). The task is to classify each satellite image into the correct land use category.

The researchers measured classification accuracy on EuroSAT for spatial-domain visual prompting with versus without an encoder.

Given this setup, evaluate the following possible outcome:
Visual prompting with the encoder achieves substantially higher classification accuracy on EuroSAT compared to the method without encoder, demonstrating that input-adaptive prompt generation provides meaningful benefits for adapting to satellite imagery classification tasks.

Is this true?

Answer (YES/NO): YES